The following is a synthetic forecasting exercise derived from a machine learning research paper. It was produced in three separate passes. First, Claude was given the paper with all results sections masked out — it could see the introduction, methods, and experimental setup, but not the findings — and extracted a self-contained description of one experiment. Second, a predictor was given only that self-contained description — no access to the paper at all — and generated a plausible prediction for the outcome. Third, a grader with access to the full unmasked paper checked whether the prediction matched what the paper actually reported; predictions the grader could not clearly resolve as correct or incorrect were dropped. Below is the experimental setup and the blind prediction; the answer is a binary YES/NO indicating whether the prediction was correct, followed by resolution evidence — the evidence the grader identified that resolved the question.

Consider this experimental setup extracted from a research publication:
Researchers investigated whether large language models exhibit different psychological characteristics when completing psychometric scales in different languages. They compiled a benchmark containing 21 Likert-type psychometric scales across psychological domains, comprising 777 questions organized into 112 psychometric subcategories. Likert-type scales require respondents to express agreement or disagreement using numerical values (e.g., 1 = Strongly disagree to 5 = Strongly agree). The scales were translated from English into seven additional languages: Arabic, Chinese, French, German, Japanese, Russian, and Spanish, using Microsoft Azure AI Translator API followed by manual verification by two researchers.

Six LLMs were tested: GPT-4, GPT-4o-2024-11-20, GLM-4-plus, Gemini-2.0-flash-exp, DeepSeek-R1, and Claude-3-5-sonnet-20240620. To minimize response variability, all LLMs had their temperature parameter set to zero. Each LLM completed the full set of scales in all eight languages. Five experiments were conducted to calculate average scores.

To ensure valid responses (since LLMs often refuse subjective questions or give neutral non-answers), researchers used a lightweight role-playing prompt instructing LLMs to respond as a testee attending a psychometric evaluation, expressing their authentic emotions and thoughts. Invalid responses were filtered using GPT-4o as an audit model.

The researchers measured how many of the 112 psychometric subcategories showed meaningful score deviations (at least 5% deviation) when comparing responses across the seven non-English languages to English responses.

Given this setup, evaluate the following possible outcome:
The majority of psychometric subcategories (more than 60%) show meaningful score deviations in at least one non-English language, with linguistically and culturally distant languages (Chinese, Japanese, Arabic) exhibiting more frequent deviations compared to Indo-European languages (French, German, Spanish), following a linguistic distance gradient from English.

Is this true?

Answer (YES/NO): NO